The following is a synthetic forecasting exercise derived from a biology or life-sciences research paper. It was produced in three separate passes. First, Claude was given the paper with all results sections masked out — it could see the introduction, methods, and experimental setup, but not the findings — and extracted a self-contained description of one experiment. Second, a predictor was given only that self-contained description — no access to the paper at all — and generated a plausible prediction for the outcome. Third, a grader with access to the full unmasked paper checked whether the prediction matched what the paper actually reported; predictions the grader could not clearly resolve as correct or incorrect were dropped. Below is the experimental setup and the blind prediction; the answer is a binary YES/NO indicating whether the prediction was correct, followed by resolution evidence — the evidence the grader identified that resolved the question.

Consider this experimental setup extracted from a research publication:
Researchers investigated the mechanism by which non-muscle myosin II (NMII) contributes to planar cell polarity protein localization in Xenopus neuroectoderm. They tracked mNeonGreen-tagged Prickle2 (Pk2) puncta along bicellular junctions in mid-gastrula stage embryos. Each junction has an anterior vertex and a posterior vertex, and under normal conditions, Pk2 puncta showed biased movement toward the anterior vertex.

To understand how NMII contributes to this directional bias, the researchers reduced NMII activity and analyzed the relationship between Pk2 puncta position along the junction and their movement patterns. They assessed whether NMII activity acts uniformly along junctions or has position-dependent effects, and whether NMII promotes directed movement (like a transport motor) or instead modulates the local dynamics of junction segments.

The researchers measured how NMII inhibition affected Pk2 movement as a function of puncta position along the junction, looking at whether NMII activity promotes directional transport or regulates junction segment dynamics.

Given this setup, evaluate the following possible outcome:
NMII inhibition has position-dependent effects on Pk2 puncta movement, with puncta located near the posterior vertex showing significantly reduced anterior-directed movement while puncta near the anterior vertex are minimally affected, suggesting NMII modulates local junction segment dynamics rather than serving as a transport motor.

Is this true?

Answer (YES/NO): YES